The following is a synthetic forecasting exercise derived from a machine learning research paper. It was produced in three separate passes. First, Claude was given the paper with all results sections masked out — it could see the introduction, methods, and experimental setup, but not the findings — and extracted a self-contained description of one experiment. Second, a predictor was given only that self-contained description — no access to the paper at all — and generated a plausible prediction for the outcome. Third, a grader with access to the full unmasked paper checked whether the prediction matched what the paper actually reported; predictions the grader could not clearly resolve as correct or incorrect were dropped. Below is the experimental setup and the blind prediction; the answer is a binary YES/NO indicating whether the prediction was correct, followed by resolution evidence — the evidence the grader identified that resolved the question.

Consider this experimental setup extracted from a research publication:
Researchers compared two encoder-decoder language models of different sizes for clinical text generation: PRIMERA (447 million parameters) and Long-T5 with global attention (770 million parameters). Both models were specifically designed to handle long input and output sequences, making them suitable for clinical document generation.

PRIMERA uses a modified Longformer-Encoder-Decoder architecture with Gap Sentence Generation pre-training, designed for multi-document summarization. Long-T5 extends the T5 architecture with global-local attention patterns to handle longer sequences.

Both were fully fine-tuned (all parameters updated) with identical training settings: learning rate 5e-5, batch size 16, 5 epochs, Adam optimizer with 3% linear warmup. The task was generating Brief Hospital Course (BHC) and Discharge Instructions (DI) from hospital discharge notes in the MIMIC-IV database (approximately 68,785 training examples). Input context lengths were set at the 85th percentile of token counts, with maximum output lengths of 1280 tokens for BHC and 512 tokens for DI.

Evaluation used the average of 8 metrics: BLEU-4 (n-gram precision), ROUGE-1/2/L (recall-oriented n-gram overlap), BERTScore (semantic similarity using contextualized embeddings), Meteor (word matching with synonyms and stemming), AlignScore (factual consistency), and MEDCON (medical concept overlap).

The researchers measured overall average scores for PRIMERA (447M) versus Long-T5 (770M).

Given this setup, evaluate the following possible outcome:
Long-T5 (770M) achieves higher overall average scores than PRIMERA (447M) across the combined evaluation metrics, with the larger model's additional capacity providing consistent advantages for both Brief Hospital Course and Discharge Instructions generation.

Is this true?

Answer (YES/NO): NO